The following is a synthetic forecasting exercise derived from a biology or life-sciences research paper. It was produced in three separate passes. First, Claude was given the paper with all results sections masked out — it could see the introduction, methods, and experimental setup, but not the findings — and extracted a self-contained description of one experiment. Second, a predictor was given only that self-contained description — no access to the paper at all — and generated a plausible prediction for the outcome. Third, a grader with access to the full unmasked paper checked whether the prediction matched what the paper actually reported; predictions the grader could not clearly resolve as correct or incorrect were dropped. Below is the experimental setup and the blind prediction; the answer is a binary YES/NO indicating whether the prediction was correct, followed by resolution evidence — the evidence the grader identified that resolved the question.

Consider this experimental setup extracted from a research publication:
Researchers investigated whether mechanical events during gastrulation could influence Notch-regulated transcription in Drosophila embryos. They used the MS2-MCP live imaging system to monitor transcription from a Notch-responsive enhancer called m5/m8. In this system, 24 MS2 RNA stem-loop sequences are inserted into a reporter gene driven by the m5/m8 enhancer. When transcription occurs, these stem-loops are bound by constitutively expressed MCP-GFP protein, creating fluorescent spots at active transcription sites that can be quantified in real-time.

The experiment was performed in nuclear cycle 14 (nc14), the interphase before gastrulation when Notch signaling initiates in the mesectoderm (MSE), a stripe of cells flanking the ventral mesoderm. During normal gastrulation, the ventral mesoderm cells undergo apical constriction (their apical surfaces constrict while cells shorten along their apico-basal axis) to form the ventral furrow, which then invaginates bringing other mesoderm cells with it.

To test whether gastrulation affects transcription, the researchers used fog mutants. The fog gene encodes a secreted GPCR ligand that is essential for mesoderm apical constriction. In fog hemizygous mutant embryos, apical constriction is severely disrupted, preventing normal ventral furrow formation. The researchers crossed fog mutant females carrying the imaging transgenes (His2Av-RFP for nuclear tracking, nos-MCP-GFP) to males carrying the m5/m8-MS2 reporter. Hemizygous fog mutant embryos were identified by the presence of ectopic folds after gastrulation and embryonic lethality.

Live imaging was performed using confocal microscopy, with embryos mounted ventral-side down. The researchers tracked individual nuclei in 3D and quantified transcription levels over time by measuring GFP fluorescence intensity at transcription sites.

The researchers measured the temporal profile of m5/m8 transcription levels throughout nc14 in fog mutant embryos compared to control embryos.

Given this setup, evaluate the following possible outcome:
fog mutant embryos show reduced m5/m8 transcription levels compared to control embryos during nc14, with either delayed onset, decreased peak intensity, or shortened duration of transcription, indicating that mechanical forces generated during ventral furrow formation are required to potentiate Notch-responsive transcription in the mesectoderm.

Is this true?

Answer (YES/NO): YES